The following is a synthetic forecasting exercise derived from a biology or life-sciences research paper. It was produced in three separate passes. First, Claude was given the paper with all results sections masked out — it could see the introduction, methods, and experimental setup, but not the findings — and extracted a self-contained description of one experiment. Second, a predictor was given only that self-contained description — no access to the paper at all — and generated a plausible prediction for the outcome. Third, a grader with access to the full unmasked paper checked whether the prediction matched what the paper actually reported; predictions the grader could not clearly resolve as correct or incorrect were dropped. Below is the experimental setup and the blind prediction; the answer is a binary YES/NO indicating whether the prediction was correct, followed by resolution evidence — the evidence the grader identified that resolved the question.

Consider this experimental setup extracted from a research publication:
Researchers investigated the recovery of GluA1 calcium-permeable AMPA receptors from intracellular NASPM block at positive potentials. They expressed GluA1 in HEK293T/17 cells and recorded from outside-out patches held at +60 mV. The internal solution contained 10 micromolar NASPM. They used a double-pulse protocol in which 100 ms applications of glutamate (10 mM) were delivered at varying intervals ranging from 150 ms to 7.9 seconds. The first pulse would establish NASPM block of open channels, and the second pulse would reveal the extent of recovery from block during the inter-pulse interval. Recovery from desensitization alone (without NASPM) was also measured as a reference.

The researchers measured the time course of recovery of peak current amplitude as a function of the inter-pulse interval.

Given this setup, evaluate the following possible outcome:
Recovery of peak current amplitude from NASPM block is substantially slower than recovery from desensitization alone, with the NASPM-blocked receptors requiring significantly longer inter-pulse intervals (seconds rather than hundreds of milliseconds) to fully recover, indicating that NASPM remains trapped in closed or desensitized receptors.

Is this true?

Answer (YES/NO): YES